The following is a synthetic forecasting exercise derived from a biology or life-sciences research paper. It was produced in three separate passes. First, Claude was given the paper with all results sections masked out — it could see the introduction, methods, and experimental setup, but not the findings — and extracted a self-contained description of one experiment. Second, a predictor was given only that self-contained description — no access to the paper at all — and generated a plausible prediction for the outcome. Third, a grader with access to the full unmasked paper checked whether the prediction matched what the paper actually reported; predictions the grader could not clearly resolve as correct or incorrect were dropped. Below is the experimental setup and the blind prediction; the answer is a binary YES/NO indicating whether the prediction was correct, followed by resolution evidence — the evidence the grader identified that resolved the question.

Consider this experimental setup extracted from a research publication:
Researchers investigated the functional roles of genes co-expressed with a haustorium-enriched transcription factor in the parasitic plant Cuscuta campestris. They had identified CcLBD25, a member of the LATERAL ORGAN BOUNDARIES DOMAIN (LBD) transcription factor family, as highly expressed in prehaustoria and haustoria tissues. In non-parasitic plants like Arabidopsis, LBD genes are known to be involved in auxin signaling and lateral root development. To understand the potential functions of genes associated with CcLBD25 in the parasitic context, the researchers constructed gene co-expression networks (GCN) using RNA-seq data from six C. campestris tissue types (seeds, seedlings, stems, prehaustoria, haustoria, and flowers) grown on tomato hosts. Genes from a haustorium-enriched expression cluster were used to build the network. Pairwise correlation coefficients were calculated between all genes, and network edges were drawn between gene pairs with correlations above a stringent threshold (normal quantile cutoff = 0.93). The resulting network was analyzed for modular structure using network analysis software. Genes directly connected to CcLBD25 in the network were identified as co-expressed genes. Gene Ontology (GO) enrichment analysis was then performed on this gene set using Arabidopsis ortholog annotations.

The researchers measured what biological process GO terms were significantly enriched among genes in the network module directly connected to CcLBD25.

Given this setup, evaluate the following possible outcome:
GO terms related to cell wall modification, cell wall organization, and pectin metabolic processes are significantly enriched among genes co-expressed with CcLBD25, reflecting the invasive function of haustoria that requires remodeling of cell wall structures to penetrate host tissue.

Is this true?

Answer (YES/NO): YES